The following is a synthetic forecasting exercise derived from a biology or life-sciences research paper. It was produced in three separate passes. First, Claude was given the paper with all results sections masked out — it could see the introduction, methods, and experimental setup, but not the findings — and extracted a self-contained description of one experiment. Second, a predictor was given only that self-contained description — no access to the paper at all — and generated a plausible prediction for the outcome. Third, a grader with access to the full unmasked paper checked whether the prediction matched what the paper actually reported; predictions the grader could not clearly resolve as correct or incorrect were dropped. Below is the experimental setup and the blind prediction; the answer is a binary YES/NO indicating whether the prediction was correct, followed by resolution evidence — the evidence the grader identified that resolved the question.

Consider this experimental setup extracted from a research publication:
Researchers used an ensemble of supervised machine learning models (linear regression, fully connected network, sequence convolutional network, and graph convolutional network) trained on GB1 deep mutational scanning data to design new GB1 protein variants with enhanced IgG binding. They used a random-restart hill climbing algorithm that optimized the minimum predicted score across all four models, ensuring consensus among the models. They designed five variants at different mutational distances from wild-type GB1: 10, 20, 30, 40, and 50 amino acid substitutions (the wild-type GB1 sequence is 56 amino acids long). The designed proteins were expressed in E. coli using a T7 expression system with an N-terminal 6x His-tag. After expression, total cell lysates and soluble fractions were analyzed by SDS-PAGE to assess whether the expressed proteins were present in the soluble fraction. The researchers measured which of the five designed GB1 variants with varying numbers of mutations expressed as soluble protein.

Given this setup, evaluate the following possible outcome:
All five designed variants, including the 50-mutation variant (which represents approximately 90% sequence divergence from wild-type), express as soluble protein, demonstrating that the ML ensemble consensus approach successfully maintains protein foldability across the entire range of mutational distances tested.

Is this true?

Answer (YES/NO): NO